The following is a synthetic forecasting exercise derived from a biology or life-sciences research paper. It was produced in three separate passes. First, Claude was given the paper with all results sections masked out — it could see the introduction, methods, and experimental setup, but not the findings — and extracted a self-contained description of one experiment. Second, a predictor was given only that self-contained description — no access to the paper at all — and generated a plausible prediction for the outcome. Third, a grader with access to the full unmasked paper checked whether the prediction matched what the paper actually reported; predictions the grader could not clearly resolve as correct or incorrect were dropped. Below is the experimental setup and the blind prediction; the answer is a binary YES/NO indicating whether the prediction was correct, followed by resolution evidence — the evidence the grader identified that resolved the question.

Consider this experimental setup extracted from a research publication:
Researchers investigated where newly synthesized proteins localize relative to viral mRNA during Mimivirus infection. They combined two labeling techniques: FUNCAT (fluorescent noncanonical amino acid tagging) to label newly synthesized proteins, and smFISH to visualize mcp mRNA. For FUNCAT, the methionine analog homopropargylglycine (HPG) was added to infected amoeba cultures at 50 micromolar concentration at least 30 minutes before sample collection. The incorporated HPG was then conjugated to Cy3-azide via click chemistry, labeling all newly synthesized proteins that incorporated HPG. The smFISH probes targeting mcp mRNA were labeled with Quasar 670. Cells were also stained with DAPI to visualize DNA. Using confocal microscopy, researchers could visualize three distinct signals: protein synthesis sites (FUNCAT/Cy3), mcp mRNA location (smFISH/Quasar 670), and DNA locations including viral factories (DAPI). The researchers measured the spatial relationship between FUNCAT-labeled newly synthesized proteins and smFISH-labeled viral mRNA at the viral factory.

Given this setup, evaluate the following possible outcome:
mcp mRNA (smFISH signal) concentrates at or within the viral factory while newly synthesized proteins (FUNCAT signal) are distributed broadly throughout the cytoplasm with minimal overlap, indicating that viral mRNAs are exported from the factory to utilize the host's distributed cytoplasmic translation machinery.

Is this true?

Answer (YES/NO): NO